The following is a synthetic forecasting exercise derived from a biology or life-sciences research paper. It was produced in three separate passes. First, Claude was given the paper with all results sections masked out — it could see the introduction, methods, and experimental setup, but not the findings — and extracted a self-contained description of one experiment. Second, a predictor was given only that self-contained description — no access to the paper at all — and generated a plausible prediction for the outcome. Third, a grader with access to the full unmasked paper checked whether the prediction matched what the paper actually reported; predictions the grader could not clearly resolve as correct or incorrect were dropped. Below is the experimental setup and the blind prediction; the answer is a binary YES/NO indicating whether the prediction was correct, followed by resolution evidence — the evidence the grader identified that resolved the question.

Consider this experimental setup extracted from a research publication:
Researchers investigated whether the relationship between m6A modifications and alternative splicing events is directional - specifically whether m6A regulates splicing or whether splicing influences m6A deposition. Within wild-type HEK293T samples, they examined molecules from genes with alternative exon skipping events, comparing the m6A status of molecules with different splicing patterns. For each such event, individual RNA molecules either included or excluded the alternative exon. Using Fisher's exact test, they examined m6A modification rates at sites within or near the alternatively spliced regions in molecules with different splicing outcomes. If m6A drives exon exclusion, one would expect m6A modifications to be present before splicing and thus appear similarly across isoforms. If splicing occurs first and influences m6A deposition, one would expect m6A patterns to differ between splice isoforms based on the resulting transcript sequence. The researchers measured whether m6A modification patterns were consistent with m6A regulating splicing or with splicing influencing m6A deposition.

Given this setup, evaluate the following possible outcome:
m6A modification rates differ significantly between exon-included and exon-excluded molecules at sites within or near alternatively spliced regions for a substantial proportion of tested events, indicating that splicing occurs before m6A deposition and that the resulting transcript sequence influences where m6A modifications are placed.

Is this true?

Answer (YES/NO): YES